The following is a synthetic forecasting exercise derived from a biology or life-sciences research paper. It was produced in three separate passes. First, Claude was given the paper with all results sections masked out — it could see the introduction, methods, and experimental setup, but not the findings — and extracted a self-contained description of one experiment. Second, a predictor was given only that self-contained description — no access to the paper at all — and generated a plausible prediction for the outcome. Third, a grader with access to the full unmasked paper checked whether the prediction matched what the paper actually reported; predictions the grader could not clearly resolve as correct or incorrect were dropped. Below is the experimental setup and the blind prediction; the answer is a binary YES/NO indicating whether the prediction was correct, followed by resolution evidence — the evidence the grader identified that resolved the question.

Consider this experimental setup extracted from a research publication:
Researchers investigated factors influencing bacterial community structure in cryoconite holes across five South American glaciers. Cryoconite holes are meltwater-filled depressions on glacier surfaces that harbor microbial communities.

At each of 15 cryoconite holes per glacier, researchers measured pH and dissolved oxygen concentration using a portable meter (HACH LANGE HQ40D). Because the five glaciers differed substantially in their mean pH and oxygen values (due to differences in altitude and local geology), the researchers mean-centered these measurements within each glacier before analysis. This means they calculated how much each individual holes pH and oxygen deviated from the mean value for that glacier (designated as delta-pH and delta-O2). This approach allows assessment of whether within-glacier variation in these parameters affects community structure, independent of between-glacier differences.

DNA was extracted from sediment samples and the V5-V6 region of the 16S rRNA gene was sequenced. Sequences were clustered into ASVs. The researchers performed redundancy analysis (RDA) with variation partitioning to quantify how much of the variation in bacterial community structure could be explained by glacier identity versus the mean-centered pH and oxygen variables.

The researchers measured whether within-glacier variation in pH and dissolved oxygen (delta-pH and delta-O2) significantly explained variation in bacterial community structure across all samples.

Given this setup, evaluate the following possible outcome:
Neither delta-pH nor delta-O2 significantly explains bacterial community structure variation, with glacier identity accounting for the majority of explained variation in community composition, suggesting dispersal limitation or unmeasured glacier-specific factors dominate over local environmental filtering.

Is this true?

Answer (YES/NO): NO